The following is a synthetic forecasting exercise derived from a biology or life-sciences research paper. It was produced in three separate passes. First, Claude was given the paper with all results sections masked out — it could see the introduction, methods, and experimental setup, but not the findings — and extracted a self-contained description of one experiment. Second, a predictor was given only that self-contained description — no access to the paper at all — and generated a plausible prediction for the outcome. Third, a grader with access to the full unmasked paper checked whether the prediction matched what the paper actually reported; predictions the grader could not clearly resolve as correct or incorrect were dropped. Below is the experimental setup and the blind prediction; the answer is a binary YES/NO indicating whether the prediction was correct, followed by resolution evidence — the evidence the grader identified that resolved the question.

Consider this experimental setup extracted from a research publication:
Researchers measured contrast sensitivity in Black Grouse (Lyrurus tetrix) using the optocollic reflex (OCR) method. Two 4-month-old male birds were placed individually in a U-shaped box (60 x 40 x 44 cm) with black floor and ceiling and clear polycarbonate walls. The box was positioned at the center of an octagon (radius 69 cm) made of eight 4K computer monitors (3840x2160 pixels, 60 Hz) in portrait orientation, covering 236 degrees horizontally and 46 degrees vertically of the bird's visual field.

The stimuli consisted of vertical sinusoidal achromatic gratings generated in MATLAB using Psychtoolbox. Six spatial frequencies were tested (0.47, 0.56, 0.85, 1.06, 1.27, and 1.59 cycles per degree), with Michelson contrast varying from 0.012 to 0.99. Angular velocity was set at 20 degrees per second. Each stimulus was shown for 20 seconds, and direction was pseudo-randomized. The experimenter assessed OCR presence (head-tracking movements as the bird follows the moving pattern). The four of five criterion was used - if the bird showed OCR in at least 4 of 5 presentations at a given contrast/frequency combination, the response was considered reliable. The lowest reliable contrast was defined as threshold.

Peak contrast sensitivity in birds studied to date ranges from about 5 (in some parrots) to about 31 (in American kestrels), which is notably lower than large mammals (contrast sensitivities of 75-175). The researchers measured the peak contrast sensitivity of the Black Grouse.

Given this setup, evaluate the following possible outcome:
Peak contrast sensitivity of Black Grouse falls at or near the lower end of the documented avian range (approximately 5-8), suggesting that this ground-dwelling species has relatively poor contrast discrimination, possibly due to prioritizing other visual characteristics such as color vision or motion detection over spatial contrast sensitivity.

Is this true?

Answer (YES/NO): NO